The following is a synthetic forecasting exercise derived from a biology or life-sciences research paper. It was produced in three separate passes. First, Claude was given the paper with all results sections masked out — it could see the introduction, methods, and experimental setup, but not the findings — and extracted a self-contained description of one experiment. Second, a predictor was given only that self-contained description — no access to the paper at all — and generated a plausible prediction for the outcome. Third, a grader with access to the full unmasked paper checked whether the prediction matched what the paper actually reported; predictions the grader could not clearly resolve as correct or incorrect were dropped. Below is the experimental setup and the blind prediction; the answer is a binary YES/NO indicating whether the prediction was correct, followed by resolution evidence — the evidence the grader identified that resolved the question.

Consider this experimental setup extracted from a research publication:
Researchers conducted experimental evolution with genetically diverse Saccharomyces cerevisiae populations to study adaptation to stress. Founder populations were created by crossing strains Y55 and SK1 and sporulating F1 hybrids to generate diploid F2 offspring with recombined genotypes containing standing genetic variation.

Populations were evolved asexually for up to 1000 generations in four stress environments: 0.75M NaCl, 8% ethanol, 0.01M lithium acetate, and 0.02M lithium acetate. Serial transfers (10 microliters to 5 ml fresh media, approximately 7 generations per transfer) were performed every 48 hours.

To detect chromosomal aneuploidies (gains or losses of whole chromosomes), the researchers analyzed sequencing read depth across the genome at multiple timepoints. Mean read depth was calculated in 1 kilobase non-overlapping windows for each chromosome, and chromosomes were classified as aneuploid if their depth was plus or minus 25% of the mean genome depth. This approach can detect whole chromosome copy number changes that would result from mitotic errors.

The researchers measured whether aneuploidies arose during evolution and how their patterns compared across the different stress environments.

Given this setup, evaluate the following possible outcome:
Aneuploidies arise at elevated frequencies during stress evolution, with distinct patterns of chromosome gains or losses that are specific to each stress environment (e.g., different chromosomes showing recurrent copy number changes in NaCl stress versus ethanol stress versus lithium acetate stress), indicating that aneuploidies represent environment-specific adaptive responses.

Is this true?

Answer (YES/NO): YES